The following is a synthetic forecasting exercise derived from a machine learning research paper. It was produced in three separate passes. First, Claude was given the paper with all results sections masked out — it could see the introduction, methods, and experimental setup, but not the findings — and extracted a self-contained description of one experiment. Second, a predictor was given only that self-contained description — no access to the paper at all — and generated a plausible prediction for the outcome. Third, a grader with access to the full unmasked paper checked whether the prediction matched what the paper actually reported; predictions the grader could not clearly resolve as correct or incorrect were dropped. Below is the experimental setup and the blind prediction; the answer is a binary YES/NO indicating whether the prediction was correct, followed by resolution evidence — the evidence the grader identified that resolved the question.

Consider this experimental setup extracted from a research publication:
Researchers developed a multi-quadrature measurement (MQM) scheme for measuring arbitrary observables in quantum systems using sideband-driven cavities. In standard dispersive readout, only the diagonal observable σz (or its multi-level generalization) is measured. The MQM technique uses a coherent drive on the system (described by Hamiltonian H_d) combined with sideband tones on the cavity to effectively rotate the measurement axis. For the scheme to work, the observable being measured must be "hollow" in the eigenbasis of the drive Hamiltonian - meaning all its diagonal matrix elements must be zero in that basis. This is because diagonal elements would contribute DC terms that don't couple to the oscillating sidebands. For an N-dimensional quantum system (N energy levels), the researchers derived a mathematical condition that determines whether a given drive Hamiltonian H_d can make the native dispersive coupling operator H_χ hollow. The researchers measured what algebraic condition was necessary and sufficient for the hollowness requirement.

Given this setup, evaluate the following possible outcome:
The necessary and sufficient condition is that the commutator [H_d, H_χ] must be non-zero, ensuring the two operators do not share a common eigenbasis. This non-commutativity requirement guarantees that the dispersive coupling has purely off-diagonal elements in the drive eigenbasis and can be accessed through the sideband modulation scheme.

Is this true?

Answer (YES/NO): NO